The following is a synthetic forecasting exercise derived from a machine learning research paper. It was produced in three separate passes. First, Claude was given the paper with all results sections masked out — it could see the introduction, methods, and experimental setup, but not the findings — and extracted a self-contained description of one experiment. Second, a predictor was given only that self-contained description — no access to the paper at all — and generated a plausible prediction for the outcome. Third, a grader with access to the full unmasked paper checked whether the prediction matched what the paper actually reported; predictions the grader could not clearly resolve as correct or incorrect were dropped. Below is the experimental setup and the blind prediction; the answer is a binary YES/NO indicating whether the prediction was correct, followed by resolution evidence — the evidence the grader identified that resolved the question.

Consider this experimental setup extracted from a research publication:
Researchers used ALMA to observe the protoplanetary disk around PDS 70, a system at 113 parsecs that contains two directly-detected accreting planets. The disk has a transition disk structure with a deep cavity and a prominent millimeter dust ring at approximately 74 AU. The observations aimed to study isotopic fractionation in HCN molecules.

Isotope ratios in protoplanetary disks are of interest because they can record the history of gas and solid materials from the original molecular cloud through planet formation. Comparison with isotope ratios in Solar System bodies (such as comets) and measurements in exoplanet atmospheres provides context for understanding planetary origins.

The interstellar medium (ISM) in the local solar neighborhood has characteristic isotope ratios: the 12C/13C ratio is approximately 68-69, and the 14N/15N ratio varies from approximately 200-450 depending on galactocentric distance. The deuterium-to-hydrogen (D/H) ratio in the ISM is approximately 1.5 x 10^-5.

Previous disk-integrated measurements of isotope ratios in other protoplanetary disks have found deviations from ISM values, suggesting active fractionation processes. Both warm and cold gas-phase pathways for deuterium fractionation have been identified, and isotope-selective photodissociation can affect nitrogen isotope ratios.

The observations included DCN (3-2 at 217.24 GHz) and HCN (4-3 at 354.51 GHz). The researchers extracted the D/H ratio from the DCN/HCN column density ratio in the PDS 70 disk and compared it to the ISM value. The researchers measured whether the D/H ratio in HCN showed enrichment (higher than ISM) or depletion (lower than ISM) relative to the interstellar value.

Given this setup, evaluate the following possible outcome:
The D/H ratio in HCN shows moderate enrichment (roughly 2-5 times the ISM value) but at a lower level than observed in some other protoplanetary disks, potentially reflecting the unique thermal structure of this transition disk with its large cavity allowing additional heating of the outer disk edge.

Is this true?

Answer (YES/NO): NO